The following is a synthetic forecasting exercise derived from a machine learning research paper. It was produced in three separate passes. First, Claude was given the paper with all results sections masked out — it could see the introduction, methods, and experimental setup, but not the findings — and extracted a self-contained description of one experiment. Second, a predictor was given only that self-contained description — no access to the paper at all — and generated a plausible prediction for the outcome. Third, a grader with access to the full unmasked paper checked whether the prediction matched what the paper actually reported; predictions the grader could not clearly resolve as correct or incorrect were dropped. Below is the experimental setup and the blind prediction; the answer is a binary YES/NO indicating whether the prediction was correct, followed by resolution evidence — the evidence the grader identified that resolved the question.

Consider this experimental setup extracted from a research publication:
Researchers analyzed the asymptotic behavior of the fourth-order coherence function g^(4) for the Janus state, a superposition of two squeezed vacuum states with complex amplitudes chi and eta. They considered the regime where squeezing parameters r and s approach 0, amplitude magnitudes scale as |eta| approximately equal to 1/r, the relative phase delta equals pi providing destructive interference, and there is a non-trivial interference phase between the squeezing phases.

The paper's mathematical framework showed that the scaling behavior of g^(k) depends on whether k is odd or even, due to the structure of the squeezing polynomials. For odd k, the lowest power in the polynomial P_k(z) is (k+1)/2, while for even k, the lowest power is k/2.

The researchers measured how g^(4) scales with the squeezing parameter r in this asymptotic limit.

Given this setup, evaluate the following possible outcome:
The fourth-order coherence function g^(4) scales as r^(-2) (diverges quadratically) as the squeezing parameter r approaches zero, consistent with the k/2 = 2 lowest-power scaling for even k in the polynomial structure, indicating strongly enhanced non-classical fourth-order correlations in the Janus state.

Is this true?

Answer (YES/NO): NO